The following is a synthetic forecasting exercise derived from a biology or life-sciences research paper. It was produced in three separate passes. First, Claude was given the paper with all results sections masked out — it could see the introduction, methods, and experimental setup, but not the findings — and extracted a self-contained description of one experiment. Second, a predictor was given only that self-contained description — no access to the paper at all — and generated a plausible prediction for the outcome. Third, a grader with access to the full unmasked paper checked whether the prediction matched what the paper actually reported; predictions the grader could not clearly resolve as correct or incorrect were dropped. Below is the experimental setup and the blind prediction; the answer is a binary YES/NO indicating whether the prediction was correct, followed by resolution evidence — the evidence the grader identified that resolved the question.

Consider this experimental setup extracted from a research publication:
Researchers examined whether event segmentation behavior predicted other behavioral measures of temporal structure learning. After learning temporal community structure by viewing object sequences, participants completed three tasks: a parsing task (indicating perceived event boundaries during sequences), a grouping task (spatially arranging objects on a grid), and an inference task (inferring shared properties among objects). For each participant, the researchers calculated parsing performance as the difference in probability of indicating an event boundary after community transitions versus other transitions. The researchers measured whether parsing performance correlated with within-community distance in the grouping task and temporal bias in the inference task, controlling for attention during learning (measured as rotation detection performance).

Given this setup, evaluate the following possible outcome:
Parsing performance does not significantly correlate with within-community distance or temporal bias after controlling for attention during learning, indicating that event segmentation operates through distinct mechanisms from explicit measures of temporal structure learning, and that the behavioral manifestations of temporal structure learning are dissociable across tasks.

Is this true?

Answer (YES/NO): NO